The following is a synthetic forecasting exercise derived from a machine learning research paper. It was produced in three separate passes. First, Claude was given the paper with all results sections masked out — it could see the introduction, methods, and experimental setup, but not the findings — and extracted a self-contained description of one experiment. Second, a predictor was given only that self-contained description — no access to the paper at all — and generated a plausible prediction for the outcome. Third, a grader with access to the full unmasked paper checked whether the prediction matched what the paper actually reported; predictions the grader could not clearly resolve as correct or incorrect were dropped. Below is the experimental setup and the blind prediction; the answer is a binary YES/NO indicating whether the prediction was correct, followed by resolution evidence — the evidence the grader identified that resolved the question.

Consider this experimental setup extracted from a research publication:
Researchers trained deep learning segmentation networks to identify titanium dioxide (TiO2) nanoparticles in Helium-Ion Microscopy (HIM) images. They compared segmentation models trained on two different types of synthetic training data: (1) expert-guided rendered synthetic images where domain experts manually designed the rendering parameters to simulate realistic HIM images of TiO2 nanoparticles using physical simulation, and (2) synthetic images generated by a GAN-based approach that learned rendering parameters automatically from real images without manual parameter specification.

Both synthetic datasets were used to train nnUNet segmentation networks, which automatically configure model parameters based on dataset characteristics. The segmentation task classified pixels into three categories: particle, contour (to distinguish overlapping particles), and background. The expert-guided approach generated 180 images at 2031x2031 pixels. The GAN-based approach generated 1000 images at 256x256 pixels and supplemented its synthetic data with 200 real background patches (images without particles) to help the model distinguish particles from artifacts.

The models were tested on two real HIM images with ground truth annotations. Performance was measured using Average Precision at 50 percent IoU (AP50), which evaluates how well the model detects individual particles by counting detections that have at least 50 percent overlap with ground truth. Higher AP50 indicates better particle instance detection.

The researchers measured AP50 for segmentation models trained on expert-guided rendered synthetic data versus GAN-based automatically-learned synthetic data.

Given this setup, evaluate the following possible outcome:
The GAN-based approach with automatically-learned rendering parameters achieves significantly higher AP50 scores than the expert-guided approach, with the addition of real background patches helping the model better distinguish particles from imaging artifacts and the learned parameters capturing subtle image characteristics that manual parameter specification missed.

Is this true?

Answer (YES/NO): NO